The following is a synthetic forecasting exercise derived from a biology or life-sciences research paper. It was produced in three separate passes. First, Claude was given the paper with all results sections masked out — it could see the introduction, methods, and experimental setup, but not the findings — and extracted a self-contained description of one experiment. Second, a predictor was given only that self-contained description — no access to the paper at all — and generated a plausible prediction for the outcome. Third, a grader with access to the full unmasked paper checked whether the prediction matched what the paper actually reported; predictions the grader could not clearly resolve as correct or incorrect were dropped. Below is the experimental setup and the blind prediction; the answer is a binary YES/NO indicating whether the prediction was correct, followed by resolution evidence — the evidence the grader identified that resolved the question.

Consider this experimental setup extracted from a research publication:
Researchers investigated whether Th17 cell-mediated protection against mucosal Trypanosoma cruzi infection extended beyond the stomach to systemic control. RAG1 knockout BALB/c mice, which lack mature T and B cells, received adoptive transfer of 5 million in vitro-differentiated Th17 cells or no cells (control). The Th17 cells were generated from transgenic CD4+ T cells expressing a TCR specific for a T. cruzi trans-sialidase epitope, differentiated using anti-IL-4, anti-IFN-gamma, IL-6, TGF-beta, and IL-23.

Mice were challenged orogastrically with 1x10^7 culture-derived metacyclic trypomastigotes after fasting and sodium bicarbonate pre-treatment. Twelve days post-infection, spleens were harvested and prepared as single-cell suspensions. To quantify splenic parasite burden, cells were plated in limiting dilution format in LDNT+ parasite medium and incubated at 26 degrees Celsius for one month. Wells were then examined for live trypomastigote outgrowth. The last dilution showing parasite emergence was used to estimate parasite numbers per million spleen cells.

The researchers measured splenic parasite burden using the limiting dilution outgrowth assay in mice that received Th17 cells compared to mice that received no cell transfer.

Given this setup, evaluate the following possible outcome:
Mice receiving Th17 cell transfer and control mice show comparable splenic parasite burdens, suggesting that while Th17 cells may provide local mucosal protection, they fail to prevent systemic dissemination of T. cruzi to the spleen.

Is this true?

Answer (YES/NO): NO